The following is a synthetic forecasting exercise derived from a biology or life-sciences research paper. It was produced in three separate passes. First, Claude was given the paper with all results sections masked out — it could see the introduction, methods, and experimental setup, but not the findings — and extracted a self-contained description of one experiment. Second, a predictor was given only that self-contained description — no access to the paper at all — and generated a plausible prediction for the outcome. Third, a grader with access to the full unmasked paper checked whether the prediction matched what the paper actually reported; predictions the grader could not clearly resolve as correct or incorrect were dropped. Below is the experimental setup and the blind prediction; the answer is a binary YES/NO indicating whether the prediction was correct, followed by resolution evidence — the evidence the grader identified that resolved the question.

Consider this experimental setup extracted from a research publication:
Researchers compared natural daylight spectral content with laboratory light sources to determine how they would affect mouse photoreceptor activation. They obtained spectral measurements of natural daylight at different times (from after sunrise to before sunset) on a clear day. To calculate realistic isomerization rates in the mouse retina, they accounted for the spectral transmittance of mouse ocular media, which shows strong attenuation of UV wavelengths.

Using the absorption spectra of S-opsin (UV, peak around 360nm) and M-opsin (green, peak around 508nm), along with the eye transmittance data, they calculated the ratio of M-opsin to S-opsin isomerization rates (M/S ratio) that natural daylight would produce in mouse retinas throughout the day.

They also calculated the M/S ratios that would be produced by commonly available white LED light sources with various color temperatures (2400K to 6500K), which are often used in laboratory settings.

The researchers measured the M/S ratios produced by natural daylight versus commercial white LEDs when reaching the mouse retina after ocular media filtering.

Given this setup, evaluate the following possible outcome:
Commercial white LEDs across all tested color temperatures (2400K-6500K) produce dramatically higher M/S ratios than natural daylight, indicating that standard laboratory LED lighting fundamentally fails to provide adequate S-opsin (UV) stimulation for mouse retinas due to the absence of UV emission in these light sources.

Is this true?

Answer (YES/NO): YES